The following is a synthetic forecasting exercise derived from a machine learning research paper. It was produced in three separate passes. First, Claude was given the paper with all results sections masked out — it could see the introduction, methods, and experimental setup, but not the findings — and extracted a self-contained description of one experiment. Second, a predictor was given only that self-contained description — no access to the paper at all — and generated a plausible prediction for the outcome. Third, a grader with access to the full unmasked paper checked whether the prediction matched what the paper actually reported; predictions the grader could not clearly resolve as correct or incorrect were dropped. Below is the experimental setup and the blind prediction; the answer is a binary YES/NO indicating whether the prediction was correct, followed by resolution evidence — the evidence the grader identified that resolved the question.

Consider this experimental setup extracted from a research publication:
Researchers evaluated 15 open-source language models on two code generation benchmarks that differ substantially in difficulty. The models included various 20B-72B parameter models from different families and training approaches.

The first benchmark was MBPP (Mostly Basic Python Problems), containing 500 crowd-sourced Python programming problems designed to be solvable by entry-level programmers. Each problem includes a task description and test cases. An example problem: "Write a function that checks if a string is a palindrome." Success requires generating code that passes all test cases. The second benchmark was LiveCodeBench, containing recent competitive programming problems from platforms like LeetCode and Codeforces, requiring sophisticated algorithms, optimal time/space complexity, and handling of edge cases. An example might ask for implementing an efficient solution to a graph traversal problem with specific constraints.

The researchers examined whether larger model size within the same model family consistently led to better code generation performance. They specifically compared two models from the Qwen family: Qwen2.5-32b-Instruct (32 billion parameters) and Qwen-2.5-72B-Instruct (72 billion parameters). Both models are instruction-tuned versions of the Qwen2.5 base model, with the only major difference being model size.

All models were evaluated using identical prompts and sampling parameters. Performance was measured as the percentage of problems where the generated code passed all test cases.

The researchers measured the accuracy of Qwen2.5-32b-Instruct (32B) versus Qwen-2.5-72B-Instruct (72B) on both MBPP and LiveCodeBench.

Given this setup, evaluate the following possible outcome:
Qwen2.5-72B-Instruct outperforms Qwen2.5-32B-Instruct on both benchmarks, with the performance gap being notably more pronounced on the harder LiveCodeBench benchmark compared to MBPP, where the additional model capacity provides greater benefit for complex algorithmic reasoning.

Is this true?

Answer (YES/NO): NO